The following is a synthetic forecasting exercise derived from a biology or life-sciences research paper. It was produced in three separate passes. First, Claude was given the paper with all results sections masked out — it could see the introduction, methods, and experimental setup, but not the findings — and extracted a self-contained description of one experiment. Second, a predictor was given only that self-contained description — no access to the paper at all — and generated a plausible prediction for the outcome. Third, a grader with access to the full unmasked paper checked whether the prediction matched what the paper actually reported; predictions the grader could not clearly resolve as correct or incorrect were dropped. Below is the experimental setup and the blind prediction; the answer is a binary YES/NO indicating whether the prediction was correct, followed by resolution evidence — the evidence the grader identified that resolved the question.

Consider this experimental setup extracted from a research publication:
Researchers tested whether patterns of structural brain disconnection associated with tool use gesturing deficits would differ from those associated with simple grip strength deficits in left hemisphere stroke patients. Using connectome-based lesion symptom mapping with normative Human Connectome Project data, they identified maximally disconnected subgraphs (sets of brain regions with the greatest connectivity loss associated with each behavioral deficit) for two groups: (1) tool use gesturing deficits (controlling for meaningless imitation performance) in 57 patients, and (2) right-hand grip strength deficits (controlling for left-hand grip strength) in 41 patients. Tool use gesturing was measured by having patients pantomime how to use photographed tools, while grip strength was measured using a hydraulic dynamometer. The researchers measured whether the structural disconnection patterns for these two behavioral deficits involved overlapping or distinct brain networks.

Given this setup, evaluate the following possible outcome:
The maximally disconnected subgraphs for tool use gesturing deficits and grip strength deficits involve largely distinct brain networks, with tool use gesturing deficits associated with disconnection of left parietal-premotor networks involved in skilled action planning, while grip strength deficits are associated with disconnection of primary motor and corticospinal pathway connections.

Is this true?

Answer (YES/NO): NO